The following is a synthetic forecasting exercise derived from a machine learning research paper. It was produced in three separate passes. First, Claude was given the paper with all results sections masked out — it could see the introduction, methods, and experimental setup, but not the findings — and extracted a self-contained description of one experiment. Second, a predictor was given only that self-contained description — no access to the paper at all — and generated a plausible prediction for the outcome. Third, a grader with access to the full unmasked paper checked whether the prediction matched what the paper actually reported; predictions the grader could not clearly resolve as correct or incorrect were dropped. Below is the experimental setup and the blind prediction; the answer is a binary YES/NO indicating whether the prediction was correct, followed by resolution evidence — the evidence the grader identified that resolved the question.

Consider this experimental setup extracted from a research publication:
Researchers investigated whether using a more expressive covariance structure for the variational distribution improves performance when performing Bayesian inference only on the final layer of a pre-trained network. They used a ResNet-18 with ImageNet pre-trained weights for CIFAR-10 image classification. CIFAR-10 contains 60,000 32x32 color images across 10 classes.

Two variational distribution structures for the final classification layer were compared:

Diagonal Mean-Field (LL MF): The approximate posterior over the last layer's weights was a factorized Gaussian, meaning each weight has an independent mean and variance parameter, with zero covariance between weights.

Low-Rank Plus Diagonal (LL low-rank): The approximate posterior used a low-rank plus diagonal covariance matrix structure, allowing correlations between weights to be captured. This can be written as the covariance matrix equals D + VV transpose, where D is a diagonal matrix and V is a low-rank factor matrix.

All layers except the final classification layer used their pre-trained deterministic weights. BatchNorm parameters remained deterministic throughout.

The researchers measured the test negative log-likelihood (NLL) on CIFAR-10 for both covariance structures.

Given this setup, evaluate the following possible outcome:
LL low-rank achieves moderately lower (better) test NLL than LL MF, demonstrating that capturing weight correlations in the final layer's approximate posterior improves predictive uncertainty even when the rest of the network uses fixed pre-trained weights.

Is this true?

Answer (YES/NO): NO